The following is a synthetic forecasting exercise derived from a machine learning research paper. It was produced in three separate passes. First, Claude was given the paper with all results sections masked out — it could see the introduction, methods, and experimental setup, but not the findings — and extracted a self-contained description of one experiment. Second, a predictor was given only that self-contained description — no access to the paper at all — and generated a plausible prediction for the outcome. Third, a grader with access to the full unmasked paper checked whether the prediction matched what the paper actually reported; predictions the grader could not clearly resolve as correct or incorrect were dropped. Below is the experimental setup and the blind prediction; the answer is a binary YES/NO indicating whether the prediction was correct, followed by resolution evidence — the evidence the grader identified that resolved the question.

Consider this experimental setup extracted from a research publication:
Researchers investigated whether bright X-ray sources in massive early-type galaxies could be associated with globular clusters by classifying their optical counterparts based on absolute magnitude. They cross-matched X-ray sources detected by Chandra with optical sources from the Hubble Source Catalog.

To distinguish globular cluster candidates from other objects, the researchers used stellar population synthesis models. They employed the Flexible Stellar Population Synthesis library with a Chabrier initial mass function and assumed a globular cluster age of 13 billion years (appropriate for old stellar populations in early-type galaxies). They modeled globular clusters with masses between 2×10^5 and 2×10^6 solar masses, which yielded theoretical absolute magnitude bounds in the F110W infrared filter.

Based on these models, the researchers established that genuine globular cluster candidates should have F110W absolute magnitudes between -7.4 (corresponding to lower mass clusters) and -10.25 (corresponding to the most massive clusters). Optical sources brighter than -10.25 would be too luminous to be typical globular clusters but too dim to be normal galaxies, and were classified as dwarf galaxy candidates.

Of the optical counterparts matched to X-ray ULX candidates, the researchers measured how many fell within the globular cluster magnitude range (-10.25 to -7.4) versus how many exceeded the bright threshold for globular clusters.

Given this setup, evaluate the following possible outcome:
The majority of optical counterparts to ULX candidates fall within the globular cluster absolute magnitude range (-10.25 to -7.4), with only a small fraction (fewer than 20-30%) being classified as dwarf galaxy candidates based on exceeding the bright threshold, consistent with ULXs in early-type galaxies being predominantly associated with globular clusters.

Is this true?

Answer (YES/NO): NO